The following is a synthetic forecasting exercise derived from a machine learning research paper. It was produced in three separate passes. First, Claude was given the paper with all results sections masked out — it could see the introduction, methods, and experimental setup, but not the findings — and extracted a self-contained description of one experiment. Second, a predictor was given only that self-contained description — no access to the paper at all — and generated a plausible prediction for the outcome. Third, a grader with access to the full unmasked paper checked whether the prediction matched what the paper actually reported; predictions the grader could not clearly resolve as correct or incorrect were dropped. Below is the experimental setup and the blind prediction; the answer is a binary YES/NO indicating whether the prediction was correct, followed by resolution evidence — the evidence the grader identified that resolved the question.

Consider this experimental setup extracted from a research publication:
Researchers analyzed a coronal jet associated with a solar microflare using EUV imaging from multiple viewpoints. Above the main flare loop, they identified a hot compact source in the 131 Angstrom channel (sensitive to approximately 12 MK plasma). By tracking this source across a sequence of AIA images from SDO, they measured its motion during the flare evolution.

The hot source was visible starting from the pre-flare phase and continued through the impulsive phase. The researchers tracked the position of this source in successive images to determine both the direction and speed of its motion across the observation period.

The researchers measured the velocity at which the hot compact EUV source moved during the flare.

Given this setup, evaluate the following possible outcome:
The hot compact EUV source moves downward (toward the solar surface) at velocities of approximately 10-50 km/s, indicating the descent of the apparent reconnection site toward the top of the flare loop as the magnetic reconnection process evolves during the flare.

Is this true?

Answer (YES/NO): NO